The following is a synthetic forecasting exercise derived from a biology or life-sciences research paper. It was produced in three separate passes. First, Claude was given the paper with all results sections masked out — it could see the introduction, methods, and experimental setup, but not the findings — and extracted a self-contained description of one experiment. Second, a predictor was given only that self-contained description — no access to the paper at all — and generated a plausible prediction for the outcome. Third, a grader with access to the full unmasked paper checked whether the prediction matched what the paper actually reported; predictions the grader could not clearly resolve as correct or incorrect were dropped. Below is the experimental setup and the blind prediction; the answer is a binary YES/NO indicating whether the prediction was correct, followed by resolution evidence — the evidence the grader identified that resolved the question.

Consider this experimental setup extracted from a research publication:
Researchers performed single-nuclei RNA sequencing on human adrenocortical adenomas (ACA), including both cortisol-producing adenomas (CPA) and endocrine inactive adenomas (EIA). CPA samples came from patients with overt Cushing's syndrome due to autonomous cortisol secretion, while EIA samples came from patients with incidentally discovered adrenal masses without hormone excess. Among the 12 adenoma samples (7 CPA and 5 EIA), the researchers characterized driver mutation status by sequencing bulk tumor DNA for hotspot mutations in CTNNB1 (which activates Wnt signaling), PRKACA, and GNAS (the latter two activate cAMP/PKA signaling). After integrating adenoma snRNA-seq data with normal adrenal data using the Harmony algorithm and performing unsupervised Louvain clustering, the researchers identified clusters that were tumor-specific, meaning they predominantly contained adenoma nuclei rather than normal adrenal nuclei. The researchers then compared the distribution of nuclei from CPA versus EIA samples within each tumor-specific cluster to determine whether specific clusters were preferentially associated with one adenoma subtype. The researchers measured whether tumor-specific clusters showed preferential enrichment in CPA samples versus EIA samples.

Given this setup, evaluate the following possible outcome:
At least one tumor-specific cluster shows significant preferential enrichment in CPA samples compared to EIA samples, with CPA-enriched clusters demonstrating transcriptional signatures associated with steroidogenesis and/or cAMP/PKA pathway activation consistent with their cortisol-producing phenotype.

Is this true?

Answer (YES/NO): YES